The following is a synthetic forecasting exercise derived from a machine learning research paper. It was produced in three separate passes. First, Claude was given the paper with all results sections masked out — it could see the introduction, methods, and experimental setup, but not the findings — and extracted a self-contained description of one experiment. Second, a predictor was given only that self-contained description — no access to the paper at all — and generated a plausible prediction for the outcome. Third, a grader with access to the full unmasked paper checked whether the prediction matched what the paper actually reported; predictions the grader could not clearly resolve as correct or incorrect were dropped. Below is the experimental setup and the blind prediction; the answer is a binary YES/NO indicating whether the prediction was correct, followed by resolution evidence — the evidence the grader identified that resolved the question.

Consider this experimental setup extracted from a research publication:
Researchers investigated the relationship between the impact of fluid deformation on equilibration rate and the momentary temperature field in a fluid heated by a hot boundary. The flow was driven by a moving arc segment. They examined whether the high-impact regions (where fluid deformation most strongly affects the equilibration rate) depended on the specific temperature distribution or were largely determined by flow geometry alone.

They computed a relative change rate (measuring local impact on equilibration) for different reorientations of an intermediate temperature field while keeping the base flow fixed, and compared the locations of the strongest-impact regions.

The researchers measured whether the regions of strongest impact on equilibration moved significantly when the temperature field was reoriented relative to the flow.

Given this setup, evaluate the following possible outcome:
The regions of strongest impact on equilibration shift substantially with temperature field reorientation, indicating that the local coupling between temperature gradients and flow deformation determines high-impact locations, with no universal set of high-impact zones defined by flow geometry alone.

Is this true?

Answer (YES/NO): NO